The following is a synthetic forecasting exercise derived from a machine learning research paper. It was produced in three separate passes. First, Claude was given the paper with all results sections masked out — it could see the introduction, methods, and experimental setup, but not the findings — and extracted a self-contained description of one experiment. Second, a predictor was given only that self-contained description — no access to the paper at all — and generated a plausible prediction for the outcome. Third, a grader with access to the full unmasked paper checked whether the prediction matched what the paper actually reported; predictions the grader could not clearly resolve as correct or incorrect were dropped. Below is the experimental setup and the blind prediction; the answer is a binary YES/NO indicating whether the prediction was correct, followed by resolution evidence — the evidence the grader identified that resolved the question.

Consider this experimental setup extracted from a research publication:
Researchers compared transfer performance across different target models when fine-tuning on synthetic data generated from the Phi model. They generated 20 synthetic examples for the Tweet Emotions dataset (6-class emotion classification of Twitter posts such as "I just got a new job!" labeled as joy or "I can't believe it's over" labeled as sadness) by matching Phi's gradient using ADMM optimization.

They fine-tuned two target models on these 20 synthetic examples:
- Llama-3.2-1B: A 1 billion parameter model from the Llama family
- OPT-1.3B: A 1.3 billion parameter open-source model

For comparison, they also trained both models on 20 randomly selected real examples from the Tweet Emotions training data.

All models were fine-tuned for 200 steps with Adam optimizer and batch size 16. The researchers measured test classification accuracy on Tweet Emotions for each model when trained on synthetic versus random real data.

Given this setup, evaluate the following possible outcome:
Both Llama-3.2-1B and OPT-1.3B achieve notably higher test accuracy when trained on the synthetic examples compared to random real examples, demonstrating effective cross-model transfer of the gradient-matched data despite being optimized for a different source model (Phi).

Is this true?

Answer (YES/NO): NO